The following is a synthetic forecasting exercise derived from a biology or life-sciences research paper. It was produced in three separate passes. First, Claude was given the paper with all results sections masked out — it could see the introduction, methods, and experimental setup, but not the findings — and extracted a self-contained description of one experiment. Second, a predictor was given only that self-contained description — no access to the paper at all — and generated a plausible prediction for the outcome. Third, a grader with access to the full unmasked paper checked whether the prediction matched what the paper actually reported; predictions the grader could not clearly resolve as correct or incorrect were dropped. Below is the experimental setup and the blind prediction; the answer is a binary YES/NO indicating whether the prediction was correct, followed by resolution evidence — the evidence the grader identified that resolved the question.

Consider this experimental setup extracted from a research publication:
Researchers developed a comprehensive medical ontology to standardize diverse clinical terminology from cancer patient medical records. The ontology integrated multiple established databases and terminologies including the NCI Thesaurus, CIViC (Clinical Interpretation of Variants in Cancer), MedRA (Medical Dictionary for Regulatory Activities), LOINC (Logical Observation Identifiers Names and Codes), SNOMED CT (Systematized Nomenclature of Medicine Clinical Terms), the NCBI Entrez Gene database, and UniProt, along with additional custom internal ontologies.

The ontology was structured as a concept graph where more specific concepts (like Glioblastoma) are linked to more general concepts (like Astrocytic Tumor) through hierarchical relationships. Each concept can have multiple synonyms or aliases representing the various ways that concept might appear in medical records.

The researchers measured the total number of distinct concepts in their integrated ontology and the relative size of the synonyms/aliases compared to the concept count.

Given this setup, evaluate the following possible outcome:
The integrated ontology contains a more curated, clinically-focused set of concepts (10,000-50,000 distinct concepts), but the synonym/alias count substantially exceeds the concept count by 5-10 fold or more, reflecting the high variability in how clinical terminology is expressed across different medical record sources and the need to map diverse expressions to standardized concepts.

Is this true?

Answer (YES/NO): NO